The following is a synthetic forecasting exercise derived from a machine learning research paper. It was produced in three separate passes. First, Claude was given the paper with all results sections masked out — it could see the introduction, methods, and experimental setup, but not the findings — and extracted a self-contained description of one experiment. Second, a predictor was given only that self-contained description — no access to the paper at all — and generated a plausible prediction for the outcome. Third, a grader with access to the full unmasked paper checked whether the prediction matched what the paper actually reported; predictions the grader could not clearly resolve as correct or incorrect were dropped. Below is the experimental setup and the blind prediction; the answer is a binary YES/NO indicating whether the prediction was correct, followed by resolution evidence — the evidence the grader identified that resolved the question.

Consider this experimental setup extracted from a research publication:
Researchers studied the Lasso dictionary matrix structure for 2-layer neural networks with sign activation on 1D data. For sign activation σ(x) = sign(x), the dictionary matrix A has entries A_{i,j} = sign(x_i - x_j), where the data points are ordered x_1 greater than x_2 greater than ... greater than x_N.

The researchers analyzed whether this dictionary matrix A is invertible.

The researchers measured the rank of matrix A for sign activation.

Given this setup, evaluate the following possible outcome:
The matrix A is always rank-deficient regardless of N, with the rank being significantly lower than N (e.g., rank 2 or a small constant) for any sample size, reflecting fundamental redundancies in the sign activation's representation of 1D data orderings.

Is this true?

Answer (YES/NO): NO